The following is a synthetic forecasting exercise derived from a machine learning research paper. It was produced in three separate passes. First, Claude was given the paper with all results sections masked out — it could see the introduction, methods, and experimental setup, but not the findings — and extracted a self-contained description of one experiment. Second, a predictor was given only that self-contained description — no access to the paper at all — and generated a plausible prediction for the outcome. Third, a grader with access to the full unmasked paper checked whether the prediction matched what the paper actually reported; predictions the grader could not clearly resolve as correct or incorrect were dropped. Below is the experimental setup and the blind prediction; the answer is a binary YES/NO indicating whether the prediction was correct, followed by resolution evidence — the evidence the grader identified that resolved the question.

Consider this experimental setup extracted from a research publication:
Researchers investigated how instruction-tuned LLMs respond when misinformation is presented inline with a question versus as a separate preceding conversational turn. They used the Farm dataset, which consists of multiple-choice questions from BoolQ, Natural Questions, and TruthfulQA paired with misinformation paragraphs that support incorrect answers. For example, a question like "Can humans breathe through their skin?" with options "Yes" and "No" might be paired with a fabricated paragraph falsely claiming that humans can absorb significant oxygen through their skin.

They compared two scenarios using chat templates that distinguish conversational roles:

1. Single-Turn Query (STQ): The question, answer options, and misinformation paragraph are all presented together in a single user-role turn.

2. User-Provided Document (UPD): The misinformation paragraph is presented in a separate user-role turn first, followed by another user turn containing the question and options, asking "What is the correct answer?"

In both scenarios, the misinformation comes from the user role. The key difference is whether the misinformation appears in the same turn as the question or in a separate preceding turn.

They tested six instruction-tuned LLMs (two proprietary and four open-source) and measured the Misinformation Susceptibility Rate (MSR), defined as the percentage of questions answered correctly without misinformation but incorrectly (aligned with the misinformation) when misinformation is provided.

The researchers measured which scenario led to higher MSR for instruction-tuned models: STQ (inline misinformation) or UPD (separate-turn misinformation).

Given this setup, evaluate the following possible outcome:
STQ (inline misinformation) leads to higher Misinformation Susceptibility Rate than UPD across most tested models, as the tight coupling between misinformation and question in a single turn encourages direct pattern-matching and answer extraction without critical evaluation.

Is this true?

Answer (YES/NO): NO